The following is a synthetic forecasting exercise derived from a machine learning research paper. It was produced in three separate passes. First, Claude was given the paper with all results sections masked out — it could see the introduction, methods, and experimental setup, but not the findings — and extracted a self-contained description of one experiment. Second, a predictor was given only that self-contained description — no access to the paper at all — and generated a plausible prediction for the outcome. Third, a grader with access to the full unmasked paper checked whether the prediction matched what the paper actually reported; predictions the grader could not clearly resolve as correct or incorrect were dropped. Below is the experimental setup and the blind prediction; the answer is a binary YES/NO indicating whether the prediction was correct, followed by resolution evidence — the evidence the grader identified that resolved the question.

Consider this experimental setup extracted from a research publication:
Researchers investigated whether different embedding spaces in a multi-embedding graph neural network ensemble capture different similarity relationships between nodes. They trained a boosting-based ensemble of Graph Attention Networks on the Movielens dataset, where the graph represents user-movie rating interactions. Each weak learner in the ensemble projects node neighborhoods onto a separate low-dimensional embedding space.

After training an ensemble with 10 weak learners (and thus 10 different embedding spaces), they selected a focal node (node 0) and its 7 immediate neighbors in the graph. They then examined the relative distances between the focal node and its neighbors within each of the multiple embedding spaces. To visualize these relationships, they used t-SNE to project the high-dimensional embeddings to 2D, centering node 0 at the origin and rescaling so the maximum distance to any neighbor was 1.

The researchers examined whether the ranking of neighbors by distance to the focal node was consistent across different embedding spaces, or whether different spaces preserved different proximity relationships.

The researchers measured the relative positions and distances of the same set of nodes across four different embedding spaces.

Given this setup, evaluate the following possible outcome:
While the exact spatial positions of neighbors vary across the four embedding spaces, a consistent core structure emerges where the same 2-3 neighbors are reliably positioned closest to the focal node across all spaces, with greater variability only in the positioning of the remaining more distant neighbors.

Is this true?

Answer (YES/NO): NO